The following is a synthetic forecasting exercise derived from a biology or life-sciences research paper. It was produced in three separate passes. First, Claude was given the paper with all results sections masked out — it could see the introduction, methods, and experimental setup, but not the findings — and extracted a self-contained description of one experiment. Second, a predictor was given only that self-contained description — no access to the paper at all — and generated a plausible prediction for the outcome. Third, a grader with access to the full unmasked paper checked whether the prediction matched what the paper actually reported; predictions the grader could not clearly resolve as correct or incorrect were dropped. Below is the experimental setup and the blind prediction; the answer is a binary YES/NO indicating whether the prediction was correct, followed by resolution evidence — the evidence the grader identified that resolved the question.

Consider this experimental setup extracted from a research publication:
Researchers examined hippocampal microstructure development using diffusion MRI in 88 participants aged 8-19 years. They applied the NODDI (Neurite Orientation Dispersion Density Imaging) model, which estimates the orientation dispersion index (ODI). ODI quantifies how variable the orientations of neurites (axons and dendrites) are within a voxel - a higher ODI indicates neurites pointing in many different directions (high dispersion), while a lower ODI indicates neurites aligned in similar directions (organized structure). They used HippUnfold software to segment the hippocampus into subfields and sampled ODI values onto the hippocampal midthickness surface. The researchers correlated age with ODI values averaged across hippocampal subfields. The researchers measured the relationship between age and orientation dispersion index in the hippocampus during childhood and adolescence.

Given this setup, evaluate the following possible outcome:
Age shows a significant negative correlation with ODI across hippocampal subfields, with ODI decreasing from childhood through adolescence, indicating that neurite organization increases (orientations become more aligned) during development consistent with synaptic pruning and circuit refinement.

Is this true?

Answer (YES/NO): NO